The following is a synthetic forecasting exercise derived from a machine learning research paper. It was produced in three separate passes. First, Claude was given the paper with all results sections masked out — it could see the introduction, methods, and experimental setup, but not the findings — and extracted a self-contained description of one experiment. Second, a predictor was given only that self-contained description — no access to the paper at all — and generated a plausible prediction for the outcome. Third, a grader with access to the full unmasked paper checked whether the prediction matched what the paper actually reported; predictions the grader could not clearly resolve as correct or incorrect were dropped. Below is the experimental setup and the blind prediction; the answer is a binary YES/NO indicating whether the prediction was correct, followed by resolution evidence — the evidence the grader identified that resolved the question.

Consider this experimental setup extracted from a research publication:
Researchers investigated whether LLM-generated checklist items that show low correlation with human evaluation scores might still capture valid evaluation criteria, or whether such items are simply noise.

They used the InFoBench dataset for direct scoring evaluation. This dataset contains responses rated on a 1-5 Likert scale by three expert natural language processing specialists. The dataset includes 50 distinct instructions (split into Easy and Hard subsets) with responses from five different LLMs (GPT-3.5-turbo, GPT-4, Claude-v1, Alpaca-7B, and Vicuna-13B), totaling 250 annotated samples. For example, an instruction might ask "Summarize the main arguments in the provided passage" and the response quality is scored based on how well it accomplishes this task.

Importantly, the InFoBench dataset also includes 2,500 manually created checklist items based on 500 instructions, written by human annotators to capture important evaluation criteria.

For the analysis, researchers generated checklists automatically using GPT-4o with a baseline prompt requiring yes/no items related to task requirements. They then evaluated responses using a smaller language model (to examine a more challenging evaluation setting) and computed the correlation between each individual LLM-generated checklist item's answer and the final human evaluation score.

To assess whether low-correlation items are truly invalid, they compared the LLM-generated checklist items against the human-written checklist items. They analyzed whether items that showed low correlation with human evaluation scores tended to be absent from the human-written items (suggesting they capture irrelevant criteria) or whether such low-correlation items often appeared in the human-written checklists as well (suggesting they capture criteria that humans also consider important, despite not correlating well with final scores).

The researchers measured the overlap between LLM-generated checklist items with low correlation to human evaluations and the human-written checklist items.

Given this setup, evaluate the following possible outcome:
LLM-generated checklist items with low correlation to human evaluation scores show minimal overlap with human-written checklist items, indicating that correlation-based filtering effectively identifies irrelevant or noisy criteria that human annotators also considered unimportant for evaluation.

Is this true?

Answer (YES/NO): NO